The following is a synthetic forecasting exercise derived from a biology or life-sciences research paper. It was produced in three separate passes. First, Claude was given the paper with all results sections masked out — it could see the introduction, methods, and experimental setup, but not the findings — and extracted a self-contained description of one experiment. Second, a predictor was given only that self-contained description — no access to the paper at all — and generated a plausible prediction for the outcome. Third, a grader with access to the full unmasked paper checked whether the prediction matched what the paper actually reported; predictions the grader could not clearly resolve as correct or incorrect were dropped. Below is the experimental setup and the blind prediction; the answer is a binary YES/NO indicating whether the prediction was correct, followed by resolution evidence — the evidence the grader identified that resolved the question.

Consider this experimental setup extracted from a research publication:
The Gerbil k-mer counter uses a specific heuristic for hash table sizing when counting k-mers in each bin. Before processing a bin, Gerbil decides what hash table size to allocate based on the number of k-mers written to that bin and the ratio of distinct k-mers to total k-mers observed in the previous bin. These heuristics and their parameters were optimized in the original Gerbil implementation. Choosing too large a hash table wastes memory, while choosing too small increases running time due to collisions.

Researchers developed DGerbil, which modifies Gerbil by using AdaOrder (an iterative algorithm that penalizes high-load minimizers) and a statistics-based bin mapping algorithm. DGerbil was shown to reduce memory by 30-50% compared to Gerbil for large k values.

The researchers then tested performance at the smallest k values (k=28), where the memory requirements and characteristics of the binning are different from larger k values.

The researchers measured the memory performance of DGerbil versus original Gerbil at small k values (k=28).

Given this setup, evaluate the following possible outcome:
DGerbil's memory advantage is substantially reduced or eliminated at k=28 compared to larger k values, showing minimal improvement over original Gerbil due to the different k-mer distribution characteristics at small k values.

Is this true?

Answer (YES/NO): NO